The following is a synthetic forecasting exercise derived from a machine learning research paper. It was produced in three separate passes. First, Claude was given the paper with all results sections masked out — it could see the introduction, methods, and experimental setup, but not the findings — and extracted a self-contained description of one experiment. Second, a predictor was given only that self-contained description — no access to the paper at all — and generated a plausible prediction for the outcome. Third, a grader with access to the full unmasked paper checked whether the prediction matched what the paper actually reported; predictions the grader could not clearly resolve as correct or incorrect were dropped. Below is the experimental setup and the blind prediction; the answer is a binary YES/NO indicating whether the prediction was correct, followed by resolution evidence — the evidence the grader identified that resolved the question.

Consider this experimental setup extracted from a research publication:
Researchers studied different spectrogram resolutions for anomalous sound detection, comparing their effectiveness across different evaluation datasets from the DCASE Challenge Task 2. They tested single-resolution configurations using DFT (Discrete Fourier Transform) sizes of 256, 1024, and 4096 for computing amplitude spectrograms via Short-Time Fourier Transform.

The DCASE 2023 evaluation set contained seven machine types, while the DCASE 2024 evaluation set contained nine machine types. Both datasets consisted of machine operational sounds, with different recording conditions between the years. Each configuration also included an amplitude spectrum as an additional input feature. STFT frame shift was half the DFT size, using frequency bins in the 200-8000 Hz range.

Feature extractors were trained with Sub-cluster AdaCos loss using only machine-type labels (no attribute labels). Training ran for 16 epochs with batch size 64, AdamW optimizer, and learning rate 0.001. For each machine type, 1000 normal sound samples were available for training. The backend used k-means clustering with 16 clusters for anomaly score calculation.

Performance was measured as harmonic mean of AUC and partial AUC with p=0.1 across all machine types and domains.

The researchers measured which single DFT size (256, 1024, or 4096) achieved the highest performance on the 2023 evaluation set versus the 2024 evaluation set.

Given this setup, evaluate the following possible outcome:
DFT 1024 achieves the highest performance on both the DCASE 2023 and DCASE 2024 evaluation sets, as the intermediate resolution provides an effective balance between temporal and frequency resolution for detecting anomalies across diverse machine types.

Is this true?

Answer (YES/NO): YES